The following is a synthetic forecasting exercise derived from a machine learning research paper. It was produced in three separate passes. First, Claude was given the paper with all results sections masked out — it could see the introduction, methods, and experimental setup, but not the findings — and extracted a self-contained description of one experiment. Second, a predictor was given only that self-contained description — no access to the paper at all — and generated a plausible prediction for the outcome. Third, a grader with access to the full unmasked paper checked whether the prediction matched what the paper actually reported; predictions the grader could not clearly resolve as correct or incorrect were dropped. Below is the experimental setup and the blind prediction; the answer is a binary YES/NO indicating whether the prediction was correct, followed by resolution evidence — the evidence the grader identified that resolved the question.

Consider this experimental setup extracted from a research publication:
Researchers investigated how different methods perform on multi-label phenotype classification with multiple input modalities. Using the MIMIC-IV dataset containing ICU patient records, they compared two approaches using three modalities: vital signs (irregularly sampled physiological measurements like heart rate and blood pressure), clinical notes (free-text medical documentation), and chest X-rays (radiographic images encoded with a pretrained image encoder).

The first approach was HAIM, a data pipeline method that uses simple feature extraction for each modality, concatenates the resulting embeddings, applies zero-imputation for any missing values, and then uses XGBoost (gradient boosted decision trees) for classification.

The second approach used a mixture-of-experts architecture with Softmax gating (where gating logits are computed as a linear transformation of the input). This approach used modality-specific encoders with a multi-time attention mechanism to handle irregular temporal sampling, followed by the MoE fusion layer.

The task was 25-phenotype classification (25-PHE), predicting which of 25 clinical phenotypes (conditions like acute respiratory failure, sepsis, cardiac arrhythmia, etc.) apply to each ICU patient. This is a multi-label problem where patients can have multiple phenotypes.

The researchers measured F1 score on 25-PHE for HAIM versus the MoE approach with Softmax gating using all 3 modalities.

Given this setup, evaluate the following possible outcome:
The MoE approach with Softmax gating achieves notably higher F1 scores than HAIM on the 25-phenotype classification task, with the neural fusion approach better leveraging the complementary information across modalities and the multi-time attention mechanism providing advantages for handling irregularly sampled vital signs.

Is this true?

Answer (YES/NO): NO